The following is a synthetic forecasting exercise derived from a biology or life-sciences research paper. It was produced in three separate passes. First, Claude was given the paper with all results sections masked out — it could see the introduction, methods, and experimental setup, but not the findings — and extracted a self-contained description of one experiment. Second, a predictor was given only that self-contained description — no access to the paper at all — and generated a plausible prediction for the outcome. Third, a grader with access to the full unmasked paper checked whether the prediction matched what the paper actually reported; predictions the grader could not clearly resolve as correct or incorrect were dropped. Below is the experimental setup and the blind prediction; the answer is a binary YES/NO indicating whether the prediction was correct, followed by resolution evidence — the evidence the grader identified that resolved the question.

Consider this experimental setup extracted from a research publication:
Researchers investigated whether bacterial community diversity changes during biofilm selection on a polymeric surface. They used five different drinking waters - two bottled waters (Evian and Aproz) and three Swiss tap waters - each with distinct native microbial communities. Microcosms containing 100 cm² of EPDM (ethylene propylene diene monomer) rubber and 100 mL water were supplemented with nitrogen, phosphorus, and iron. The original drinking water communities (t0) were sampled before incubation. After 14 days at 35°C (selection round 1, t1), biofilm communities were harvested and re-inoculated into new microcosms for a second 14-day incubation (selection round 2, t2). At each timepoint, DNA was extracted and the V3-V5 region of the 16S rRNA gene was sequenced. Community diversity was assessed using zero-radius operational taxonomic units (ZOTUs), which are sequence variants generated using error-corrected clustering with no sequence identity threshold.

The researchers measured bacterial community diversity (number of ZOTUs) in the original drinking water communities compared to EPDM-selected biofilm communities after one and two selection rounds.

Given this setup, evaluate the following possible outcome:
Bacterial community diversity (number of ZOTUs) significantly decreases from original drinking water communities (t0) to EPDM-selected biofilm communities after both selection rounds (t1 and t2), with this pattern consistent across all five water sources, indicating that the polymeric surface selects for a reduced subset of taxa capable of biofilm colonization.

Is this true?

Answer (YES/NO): NO